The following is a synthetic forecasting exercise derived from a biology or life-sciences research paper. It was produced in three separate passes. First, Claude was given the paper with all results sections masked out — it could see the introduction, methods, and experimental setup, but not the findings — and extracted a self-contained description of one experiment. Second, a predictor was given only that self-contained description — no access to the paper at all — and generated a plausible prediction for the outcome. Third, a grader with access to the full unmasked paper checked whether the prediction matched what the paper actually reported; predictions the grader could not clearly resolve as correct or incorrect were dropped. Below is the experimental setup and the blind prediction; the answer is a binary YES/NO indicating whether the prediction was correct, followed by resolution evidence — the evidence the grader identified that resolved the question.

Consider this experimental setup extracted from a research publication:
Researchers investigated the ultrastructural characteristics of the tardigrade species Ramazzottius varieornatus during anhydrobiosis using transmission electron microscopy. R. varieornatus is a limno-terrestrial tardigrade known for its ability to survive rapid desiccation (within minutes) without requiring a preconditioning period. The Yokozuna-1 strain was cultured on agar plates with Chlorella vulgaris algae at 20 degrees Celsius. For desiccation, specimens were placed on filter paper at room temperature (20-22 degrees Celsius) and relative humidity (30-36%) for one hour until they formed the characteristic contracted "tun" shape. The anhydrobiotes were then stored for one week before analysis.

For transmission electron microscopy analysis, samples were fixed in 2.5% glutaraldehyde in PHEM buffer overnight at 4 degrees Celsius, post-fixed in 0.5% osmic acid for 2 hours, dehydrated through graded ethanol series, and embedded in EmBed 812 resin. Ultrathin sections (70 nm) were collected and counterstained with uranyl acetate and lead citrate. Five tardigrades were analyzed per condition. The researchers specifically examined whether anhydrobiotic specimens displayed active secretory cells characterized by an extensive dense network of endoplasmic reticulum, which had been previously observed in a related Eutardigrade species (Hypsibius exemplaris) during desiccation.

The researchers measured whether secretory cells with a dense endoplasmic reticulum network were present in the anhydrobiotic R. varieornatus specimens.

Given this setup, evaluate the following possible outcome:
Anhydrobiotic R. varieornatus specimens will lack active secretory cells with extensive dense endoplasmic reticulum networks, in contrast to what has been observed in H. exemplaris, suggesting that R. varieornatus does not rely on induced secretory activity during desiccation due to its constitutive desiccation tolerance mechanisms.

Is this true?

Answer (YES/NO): YES